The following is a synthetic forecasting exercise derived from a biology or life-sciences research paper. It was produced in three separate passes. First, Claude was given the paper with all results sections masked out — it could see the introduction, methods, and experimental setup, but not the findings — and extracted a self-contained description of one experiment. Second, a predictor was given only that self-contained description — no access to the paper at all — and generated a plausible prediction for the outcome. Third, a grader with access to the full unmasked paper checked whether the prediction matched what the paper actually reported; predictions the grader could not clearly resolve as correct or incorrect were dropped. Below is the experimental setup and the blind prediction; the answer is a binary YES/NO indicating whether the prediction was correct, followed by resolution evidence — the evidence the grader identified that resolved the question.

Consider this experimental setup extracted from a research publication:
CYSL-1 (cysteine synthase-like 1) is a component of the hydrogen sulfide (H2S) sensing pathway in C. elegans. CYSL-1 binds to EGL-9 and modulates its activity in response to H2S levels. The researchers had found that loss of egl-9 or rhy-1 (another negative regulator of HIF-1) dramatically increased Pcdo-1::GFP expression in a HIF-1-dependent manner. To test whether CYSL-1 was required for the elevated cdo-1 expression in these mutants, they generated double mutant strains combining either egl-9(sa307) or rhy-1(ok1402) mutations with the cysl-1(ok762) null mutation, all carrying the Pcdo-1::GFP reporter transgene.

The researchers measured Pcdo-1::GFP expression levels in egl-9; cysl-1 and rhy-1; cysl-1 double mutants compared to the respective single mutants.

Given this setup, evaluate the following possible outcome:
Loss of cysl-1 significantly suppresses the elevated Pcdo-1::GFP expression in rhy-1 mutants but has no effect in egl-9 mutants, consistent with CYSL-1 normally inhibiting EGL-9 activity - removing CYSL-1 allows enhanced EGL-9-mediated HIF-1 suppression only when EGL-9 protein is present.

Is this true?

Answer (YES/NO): YES